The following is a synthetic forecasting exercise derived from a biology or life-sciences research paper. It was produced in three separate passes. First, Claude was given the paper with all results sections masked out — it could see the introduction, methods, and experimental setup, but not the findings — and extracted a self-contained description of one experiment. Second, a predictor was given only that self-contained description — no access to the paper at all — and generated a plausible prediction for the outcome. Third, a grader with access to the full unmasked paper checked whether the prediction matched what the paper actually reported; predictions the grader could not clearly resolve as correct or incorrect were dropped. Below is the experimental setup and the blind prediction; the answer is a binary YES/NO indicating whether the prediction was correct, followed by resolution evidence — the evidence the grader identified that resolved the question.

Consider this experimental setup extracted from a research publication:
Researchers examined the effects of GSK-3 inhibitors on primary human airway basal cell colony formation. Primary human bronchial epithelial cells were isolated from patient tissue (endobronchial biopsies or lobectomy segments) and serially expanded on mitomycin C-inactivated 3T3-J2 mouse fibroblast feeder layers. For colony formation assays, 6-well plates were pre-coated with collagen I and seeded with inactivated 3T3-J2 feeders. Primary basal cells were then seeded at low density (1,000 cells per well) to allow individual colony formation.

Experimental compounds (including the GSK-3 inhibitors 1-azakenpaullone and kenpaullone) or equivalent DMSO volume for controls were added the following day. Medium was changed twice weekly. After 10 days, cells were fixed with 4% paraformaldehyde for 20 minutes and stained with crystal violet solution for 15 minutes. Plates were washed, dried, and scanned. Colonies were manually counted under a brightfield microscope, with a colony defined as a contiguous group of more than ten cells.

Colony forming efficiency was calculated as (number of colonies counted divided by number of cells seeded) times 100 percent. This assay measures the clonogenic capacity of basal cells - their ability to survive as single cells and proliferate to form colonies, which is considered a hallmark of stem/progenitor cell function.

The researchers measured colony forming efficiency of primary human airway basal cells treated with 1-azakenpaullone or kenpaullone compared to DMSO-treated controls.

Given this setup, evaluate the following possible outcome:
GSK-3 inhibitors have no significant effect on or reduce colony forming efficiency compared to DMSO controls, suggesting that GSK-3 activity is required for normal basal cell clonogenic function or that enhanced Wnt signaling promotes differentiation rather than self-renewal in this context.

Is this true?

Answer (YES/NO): NO